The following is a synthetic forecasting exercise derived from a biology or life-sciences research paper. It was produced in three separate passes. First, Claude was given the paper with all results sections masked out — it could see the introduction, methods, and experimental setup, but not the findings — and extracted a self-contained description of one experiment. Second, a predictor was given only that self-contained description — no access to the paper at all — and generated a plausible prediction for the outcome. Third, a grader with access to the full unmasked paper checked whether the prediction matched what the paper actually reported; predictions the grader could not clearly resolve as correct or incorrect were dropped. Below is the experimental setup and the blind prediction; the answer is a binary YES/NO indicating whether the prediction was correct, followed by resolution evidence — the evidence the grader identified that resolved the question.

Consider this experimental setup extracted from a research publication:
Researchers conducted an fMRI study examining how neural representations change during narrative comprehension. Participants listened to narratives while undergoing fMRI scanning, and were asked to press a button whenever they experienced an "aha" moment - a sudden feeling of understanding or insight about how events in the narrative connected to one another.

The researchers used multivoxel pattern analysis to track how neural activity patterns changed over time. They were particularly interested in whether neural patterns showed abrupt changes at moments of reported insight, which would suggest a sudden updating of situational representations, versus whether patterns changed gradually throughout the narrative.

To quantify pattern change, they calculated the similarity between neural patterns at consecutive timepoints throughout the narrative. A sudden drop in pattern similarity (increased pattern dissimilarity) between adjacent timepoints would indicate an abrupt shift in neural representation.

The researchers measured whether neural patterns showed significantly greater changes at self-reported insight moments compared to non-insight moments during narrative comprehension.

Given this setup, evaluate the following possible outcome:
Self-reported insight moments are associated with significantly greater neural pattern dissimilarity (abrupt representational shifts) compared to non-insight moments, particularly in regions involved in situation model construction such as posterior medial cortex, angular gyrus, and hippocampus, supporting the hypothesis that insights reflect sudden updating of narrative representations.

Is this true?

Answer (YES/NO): NO